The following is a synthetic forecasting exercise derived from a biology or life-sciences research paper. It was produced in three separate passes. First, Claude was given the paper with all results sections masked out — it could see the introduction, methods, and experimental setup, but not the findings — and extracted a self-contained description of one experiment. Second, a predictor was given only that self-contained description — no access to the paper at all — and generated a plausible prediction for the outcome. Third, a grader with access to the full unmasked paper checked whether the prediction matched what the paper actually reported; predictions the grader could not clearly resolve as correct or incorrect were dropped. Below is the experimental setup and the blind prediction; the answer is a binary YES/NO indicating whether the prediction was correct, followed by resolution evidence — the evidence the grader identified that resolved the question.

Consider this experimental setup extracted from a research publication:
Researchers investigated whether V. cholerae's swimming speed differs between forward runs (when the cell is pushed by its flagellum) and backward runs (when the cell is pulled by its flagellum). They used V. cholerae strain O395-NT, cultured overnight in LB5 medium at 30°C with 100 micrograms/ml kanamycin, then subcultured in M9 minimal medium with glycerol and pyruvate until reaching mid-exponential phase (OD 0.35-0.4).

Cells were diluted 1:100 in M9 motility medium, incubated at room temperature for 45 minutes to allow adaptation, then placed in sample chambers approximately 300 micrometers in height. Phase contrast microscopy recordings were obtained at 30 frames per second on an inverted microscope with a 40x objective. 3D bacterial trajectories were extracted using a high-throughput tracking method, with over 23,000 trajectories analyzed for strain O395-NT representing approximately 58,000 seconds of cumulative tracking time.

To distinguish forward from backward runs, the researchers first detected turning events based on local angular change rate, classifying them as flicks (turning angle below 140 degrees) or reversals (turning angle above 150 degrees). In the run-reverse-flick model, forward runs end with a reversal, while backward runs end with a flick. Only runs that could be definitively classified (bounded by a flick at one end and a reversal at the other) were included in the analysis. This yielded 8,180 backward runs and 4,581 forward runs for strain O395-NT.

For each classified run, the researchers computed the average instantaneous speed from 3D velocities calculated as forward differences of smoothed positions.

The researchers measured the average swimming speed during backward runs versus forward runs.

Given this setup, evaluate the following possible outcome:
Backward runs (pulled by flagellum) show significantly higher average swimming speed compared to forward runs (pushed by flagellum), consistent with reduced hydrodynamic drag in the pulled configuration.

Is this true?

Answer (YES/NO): NO